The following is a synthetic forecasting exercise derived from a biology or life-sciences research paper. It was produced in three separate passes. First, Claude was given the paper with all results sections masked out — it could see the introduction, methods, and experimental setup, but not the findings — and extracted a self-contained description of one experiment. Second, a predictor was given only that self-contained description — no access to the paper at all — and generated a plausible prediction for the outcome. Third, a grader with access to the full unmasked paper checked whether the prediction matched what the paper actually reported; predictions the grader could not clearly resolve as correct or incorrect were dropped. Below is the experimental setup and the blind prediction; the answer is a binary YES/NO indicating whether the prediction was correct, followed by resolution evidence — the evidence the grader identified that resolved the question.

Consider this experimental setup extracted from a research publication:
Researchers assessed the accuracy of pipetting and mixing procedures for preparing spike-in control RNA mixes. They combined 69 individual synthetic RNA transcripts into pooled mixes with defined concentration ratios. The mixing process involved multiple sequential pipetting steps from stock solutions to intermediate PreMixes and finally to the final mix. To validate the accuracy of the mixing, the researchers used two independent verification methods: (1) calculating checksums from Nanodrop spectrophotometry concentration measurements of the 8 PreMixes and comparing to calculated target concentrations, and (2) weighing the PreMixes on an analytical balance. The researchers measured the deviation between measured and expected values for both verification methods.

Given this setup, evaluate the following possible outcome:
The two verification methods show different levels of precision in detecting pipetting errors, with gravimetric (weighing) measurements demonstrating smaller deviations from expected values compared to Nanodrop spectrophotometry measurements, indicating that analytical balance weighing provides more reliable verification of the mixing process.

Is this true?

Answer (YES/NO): NO